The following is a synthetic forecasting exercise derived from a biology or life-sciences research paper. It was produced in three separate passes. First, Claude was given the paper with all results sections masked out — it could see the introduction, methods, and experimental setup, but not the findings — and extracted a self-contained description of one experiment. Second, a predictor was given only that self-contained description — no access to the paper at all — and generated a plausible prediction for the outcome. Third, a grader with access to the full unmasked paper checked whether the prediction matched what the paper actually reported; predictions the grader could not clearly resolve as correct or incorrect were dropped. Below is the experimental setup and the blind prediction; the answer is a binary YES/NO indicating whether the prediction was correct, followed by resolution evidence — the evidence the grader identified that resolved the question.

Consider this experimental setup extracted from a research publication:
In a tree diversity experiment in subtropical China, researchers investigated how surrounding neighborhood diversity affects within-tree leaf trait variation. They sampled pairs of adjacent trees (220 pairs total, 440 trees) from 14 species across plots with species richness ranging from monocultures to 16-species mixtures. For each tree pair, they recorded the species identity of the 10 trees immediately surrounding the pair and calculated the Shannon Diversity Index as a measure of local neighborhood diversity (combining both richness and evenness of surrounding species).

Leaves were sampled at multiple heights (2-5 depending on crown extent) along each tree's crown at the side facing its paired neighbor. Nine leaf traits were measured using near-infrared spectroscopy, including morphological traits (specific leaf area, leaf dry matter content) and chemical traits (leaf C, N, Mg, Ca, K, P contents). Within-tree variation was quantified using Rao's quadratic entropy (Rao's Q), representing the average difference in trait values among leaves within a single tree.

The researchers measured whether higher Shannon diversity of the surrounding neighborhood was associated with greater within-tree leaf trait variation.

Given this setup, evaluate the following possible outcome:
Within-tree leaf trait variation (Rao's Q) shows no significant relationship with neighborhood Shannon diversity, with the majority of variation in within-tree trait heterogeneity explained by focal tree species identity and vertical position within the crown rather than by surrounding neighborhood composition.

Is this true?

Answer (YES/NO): NO